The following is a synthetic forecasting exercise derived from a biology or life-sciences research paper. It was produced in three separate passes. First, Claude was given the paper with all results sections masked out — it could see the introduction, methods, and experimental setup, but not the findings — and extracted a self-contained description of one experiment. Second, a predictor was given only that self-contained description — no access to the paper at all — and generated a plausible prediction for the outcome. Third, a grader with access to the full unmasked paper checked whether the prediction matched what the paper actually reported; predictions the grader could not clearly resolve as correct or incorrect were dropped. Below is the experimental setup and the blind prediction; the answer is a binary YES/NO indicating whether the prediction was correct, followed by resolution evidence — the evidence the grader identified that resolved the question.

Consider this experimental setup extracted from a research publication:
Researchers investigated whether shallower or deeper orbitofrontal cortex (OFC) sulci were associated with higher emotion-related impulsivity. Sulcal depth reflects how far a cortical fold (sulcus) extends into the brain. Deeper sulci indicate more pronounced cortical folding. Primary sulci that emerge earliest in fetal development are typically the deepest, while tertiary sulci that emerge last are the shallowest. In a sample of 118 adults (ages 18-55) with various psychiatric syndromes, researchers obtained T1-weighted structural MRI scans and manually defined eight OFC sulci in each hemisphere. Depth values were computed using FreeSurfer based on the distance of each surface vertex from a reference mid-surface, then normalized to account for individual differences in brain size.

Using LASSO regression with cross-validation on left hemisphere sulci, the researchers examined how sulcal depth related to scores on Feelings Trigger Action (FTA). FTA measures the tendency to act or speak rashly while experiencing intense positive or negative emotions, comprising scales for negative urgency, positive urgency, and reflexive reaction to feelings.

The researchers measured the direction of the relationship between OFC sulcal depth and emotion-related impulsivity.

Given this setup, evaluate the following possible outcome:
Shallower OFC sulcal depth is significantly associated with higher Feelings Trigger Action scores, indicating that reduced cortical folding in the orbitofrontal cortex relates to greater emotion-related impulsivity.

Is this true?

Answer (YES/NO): NO